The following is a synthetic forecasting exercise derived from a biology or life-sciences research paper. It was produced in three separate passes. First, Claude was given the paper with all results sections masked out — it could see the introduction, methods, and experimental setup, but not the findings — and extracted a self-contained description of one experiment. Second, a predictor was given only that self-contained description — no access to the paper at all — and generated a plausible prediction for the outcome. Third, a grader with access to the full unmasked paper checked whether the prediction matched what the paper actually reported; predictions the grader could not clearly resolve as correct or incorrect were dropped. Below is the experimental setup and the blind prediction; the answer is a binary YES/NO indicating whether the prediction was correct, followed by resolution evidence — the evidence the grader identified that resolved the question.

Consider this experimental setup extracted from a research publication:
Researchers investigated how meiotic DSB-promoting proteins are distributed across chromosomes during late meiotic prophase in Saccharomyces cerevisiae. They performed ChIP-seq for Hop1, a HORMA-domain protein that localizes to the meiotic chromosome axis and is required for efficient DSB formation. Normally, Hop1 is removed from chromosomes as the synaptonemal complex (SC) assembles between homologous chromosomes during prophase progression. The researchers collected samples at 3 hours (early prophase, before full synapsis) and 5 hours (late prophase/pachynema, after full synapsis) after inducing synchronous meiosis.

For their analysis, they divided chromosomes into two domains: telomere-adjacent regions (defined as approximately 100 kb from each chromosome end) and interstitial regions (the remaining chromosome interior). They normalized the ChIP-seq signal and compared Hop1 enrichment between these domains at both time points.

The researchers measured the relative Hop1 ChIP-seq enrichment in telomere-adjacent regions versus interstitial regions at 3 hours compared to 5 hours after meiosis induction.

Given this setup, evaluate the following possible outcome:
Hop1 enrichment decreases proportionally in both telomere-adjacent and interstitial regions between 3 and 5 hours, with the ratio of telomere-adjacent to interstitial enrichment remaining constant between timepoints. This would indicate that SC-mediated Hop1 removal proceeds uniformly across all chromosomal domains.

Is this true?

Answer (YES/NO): NO